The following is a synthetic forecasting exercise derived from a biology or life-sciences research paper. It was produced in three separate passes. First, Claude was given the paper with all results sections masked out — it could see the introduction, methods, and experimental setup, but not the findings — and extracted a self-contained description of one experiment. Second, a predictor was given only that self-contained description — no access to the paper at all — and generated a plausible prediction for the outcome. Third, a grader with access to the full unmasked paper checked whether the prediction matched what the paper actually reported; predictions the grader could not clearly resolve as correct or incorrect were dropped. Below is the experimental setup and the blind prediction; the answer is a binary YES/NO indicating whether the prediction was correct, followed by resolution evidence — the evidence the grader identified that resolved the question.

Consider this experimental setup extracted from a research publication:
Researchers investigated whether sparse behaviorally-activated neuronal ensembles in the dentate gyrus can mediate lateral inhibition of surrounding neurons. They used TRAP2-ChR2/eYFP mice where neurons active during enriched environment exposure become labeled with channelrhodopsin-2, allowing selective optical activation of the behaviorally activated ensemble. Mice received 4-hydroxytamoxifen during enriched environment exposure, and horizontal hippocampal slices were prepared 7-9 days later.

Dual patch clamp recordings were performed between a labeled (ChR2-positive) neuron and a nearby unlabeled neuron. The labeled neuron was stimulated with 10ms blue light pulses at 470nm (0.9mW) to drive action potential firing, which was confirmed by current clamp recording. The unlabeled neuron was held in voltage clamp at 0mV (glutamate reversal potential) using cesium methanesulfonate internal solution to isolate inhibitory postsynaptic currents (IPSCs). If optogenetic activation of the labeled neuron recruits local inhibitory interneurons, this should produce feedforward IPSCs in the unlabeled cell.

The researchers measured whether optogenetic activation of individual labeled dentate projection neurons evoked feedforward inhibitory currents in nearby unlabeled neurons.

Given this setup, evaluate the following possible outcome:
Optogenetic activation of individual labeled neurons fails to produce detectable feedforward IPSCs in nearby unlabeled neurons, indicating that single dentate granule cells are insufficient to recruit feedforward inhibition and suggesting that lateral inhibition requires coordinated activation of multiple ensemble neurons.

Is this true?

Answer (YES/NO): YES